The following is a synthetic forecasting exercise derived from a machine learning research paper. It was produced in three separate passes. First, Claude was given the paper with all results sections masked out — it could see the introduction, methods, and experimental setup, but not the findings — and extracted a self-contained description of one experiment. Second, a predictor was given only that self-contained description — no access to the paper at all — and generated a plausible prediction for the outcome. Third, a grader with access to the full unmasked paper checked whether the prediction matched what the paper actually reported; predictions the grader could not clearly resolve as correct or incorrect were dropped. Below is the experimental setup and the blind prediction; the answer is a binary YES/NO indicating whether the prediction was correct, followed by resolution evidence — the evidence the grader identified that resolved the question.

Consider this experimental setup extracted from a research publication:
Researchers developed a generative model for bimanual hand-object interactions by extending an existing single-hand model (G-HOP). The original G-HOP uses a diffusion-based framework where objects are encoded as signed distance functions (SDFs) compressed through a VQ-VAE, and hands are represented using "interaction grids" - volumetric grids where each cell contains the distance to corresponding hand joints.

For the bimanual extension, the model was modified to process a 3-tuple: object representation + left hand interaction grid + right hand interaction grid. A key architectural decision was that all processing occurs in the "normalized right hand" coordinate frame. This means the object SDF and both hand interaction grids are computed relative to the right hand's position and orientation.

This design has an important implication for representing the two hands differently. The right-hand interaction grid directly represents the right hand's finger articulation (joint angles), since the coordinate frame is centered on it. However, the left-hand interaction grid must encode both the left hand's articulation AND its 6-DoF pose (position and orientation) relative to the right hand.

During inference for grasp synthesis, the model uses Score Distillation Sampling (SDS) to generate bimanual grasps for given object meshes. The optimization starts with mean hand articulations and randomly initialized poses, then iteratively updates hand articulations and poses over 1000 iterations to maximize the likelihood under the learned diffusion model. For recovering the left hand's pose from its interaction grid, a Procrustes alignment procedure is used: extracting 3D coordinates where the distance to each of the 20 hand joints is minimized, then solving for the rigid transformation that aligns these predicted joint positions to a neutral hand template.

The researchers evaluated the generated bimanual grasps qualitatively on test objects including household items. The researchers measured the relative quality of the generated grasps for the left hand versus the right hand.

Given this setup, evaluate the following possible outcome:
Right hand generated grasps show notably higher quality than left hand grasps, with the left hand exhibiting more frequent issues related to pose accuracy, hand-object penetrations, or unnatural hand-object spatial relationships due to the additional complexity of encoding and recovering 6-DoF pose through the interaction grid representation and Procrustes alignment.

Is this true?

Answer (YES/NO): YES